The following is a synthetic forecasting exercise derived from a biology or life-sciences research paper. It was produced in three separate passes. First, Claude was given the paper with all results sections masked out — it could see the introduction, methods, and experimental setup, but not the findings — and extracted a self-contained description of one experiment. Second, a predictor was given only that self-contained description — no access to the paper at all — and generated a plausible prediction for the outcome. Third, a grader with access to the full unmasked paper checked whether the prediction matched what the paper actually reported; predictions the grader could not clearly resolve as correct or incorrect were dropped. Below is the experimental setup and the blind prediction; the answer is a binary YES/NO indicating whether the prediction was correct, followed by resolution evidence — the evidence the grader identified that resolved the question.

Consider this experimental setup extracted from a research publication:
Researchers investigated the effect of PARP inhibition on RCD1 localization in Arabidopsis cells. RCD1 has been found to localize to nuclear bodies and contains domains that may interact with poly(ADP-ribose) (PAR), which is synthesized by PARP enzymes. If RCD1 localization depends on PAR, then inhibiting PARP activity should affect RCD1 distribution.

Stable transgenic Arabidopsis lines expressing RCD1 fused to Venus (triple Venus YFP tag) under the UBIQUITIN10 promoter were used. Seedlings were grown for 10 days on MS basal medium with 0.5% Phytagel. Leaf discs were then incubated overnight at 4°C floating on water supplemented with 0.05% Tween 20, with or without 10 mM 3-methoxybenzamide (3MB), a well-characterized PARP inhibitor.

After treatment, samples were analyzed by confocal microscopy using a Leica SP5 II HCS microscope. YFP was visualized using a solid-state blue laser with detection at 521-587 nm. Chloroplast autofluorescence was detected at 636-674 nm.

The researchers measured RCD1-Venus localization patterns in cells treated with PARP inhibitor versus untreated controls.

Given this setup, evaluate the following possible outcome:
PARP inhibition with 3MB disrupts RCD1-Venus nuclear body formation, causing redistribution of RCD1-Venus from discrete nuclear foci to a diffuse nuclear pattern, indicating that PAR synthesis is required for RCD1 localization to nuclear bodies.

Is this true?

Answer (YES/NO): YES